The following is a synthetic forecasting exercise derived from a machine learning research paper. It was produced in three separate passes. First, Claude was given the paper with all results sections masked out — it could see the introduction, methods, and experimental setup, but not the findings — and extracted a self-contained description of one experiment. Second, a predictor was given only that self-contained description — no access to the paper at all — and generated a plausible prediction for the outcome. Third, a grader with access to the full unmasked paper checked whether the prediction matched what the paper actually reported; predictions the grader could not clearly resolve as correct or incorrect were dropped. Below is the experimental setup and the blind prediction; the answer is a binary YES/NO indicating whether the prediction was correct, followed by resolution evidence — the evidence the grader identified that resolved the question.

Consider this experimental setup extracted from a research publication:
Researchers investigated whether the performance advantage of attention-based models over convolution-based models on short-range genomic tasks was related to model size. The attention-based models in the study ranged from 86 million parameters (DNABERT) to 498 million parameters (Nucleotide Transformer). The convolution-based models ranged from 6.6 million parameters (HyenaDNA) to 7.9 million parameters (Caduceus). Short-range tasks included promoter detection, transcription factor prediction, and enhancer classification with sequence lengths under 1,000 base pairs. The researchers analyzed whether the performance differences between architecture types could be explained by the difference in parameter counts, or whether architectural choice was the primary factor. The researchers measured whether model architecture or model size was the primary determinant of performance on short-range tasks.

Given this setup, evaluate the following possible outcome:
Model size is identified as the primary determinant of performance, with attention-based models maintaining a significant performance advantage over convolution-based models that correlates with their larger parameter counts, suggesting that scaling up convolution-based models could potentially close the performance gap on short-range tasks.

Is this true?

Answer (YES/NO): NO